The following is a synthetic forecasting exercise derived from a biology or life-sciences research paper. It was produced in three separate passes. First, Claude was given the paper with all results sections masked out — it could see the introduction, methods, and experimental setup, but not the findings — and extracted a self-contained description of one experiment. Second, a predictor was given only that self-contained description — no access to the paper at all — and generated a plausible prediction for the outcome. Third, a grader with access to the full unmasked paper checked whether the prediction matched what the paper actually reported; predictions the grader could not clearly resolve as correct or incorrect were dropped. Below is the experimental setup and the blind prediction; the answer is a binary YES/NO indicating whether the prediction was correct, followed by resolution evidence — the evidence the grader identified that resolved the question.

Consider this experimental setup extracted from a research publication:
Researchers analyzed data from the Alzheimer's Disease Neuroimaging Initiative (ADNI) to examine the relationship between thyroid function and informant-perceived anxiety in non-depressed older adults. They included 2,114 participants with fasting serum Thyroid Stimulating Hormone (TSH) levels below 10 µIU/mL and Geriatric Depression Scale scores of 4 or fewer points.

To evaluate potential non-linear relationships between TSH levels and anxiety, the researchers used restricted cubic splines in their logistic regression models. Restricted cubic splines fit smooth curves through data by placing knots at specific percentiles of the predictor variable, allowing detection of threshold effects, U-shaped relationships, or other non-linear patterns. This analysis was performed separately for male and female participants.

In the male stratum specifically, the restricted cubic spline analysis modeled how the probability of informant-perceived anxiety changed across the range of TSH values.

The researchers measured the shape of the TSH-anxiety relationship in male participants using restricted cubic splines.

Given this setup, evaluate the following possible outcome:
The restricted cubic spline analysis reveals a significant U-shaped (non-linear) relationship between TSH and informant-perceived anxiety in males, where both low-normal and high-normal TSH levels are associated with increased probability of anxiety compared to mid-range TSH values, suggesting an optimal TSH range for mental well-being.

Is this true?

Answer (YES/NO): NO